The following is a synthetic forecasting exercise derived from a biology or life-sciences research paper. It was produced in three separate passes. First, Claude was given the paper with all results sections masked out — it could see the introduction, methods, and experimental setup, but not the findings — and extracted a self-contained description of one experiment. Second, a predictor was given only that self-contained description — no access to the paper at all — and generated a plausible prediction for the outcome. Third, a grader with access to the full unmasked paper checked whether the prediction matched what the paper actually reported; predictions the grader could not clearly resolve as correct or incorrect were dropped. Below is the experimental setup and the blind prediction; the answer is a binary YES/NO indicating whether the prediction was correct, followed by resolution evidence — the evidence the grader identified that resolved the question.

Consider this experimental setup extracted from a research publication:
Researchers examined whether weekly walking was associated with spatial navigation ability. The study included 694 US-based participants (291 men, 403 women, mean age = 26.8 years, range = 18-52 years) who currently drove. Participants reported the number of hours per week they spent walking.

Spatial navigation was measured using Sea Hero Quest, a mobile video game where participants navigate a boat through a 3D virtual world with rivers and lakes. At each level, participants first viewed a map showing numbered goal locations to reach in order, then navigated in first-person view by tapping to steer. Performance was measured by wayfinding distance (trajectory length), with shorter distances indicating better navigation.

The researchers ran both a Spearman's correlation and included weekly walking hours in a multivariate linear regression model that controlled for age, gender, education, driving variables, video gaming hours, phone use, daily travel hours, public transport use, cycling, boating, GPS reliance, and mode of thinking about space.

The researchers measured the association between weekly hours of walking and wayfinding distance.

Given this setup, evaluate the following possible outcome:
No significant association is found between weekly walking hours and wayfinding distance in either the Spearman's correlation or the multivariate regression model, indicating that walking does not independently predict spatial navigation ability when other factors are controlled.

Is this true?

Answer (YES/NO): YES